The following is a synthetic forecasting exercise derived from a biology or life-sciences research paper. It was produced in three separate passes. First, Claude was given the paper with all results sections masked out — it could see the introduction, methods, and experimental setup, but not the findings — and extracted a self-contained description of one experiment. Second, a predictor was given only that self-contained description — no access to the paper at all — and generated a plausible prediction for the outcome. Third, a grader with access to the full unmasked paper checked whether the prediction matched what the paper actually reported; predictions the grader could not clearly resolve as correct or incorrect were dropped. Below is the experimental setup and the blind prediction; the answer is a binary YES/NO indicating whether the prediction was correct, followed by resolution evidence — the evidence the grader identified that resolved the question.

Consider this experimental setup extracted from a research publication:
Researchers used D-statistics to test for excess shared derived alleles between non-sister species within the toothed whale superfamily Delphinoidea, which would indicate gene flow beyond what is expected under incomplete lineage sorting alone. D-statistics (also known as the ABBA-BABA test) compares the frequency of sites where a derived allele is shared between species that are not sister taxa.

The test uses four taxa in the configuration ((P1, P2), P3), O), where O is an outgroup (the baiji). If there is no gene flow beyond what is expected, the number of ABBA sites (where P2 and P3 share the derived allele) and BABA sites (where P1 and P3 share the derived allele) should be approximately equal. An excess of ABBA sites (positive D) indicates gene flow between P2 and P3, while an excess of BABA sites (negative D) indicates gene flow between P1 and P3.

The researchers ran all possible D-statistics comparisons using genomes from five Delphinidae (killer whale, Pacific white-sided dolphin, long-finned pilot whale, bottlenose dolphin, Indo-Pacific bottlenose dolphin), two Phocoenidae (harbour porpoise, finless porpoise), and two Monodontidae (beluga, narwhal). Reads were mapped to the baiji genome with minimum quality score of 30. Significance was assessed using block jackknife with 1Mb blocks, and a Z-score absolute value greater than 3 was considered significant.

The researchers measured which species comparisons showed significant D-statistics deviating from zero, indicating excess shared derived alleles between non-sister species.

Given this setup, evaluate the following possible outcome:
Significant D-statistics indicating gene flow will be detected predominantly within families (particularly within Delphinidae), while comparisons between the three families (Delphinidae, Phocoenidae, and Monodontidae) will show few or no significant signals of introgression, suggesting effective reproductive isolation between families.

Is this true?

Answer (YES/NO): NO